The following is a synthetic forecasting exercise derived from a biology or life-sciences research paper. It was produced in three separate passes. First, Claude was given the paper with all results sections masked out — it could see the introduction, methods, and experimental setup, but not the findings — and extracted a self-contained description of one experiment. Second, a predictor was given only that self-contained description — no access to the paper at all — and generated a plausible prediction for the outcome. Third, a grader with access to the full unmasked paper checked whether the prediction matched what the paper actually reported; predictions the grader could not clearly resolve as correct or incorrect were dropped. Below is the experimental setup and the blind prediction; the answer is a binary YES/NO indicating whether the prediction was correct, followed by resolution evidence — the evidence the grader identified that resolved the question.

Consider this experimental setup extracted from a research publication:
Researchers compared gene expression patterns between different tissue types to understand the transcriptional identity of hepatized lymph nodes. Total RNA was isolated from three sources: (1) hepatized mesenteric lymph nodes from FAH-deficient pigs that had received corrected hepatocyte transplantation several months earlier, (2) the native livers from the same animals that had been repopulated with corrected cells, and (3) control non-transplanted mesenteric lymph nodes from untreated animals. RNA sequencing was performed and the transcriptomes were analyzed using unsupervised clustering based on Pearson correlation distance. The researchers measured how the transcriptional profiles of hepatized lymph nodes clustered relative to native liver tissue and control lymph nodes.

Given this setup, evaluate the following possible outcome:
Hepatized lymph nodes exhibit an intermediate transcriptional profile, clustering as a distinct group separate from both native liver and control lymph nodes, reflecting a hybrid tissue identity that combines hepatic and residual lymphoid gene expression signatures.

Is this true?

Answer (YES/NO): NO